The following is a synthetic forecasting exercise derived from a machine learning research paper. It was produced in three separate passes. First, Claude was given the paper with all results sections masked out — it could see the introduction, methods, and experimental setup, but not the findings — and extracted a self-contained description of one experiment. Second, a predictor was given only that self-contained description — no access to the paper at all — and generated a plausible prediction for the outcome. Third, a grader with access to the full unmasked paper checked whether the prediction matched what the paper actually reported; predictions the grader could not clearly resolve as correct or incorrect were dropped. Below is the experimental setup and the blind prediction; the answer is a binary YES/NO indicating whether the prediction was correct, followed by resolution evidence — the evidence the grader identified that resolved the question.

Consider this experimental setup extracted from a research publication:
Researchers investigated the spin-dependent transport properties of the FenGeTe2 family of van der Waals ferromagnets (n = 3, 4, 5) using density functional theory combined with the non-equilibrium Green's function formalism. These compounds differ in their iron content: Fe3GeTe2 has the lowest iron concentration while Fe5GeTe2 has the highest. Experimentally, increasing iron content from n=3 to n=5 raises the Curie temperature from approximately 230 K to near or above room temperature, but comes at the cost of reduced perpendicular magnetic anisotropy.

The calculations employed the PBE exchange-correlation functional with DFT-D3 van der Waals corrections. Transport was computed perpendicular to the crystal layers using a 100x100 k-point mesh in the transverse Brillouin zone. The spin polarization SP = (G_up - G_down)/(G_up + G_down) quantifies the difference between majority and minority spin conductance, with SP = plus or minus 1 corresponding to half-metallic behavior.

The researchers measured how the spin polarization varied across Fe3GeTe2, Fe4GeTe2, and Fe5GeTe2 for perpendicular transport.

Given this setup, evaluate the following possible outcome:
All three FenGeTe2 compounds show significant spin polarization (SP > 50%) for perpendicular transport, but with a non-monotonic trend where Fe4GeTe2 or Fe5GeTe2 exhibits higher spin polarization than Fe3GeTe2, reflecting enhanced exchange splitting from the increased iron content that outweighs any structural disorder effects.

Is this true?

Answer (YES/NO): NO